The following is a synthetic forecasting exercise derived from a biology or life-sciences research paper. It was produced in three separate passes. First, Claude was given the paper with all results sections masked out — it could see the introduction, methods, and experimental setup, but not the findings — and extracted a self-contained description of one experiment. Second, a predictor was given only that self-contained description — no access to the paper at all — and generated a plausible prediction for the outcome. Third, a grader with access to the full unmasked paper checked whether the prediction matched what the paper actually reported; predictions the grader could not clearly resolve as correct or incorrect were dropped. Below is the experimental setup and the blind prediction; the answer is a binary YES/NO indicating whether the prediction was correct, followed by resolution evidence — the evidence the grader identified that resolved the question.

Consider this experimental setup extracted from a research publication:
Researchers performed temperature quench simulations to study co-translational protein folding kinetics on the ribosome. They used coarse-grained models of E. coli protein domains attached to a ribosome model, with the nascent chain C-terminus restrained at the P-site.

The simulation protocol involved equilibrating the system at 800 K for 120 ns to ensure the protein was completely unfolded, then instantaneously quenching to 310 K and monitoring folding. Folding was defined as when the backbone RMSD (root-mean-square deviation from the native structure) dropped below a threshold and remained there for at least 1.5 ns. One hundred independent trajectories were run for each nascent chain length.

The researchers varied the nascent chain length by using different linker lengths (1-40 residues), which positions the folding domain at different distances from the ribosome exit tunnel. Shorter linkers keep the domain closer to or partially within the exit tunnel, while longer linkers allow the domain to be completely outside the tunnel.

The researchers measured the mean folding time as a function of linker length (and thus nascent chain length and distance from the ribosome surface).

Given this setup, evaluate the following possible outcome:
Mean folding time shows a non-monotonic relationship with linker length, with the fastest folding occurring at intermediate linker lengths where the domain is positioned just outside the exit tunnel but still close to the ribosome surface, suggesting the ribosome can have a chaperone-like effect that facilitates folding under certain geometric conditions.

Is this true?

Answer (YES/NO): NO